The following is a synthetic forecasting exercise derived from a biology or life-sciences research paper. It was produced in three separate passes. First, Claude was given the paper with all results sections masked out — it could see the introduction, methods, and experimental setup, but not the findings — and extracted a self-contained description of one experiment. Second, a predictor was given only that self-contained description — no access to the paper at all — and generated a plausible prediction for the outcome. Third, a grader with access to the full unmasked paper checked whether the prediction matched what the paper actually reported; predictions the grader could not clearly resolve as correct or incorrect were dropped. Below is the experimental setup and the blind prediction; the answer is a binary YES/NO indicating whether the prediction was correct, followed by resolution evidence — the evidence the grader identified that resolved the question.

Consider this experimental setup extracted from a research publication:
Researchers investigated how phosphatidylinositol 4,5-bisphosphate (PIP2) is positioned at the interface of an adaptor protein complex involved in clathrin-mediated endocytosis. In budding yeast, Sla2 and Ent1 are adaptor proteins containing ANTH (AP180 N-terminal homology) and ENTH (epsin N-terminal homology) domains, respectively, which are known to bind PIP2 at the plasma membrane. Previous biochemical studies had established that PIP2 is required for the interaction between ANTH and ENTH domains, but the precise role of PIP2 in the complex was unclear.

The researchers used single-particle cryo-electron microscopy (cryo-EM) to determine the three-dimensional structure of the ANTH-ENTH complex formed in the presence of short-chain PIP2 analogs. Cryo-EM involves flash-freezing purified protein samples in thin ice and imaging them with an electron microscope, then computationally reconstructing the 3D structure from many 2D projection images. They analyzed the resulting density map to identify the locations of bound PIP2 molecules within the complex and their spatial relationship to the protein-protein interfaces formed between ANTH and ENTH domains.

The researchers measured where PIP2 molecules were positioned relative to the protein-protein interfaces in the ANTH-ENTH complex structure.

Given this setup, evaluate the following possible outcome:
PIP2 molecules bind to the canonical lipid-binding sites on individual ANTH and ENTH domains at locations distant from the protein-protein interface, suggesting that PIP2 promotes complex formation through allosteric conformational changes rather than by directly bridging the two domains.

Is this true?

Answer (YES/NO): NO